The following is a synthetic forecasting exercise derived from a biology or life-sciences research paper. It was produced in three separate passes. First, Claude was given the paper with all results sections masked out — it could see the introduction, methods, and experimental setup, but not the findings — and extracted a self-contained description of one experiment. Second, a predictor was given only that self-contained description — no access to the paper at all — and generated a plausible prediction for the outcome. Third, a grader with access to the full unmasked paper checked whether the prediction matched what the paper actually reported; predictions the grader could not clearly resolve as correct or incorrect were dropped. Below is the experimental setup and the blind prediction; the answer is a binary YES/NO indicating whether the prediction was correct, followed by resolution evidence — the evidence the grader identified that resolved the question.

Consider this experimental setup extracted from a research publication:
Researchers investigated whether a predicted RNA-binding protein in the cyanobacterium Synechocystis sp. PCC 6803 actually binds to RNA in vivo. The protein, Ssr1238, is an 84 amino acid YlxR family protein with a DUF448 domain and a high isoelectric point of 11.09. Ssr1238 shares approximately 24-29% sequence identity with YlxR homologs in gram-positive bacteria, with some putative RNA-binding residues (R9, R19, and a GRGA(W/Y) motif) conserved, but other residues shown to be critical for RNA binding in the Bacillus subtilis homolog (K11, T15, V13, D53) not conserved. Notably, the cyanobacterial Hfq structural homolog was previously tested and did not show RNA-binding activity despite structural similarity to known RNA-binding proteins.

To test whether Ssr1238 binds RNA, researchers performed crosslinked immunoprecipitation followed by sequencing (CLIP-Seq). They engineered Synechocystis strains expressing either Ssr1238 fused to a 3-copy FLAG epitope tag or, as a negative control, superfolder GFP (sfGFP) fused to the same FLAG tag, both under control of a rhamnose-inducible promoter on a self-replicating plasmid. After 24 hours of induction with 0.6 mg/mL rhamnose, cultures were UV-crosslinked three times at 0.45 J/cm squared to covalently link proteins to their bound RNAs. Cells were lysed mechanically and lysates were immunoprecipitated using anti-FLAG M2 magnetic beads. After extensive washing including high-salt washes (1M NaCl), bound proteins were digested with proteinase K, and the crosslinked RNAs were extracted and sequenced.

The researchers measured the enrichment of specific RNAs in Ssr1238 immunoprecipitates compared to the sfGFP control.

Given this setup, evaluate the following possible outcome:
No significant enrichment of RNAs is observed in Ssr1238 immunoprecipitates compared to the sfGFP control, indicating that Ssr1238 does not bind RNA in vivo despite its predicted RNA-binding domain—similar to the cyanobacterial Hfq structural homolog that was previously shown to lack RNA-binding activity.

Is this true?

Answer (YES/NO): NO